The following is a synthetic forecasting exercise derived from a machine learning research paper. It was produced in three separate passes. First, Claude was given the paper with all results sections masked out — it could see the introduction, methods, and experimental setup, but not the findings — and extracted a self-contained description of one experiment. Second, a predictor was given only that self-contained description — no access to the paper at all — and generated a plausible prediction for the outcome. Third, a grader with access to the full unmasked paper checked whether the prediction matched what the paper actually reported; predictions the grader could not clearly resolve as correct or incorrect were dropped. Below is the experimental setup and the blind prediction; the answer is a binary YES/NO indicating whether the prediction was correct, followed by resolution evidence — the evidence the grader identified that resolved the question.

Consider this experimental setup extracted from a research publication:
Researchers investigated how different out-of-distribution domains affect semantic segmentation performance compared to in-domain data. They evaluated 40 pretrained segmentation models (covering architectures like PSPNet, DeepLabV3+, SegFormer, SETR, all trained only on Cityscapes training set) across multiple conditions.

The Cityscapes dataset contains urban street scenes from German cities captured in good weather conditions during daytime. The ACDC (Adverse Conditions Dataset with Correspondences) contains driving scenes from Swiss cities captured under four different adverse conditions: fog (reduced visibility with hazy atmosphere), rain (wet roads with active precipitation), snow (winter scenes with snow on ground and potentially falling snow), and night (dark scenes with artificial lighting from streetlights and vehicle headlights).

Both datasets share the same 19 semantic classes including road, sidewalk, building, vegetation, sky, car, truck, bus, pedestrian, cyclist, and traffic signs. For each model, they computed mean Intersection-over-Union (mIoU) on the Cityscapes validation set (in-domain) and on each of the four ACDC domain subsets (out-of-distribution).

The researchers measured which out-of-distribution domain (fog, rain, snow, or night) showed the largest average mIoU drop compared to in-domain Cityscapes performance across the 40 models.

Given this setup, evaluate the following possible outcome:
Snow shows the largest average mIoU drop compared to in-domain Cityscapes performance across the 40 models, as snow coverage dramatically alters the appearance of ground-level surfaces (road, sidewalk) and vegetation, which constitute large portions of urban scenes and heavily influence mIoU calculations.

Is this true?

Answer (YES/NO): NO